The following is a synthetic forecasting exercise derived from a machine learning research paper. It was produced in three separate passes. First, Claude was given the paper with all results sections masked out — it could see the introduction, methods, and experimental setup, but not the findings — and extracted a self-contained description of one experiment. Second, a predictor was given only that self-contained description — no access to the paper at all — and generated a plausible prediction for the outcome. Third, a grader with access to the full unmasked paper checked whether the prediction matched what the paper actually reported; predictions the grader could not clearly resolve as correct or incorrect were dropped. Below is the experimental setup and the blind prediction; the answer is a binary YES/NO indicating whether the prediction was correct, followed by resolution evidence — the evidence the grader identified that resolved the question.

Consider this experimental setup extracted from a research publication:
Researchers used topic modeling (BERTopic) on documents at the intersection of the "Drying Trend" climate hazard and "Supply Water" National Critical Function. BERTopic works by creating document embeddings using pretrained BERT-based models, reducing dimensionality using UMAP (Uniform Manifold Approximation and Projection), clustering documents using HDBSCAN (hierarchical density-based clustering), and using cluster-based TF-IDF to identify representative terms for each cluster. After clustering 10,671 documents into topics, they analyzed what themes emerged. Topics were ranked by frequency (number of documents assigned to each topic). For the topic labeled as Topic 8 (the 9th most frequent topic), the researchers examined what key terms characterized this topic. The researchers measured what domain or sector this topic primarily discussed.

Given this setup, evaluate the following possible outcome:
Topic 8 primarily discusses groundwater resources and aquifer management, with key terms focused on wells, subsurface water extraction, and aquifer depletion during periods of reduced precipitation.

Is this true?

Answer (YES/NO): NO